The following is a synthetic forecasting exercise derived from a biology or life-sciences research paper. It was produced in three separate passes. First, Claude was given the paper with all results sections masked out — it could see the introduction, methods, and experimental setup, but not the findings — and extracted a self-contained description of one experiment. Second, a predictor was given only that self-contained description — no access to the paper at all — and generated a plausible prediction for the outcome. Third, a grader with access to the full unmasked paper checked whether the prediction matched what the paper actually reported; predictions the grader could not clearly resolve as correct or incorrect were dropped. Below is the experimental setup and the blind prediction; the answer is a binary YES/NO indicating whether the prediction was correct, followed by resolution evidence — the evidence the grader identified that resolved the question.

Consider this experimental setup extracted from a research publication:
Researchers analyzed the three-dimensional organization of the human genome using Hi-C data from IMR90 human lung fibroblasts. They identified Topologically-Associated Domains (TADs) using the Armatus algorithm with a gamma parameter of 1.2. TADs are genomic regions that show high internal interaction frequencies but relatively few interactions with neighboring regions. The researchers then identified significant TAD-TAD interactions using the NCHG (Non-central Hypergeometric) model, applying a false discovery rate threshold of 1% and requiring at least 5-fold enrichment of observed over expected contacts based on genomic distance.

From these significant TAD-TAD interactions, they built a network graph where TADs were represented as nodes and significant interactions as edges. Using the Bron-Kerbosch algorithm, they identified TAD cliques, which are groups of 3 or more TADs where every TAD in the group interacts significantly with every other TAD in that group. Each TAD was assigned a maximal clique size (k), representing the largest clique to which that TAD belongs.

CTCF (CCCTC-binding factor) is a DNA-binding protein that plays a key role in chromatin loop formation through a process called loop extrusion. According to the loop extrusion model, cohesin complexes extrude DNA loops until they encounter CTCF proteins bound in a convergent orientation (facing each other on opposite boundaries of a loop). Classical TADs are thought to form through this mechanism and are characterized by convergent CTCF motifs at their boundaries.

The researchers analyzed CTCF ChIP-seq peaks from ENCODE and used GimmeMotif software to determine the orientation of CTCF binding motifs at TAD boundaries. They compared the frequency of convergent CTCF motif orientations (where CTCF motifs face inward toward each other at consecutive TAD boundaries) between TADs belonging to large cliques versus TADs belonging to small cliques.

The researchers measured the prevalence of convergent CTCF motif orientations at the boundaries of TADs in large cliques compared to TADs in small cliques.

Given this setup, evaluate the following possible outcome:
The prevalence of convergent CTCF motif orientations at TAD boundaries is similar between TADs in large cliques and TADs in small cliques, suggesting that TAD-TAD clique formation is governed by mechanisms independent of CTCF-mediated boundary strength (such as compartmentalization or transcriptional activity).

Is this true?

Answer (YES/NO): NO